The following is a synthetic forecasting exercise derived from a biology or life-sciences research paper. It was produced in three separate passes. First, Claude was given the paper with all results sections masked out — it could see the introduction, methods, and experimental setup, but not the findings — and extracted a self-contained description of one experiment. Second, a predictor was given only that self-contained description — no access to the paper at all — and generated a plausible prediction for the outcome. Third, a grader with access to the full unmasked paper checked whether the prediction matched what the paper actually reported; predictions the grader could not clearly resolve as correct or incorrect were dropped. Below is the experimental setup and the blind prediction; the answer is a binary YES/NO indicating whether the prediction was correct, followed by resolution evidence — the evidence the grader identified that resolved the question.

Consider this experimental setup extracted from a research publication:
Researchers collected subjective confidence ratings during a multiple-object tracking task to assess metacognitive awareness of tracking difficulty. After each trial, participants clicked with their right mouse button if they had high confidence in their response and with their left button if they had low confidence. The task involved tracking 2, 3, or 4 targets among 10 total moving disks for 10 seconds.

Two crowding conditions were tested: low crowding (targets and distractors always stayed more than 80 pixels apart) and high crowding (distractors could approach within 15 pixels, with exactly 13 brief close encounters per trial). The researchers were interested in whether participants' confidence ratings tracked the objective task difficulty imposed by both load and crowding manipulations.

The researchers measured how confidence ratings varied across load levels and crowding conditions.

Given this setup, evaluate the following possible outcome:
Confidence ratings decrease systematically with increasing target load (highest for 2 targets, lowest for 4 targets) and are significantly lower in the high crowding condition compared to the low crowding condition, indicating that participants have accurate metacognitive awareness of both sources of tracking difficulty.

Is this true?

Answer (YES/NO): YES